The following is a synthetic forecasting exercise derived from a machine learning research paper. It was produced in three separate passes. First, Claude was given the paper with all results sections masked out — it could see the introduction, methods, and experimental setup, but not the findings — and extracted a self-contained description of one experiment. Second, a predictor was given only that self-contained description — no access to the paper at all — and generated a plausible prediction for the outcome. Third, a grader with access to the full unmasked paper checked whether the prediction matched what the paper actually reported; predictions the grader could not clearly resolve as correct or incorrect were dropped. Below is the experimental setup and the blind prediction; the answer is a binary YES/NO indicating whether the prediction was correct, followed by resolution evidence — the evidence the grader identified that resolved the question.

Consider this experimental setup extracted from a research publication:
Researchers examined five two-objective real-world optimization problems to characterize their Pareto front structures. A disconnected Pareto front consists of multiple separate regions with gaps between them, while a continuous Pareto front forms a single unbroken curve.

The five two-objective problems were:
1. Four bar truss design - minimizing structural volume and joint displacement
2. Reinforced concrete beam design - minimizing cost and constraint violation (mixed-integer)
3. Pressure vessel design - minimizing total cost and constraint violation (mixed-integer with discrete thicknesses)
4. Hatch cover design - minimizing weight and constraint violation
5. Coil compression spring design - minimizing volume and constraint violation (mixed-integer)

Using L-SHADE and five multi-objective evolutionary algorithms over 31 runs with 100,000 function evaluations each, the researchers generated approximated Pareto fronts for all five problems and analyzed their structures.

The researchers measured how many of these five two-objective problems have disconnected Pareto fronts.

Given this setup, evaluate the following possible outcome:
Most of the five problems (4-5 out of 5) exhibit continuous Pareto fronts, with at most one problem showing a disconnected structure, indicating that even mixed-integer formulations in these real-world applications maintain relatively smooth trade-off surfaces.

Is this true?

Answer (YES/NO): NO